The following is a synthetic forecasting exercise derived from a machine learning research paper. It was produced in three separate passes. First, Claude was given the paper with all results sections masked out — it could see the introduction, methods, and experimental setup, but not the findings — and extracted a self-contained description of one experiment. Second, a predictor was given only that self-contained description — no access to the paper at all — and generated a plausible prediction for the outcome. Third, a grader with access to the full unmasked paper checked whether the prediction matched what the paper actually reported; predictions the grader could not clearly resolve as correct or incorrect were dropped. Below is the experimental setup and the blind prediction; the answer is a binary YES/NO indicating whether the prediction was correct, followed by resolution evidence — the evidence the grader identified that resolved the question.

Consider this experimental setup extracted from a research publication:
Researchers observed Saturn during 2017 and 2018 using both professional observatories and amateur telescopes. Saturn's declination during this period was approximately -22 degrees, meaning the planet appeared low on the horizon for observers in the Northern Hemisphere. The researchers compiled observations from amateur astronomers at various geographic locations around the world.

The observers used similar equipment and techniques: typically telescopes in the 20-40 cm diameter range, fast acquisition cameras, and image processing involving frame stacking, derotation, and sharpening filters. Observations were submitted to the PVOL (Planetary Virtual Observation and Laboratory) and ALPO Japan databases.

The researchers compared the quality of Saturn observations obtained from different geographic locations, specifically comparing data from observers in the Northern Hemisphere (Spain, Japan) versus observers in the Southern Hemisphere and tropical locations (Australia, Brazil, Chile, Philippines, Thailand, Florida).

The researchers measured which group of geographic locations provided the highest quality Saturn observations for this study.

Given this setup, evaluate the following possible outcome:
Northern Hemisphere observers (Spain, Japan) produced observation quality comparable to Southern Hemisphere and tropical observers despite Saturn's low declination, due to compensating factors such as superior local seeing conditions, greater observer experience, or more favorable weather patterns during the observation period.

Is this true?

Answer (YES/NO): NO